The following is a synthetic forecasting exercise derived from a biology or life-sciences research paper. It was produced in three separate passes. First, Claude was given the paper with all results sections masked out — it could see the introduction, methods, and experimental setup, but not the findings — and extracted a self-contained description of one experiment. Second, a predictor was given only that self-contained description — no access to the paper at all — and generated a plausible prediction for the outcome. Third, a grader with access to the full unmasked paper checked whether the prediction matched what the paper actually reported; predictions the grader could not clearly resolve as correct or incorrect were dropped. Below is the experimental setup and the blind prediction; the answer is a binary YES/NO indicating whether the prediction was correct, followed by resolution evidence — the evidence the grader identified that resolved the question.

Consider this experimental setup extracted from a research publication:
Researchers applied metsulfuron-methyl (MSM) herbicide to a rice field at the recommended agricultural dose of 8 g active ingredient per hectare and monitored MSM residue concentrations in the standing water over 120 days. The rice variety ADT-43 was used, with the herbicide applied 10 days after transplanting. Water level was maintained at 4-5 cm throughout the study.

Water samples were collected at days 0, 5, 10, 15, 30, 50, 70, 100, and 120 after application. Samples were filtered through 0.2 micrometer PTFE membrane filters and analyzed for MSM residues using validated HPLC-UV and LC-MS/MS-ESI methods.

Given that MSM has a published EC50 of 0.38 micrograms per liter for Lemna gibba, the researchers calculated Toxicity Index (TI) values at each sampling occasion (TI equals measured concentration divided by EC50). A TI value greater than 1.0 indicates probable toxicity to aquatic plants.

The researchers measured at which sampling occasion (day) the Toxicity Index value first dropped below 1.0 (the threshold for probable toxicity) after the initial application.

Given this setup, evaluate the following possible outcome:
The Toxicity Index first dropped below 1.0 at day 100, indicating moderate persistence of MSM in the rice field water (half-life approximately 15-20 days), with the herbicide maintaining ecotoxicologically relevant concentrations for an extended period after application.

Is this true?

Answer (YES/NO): NO